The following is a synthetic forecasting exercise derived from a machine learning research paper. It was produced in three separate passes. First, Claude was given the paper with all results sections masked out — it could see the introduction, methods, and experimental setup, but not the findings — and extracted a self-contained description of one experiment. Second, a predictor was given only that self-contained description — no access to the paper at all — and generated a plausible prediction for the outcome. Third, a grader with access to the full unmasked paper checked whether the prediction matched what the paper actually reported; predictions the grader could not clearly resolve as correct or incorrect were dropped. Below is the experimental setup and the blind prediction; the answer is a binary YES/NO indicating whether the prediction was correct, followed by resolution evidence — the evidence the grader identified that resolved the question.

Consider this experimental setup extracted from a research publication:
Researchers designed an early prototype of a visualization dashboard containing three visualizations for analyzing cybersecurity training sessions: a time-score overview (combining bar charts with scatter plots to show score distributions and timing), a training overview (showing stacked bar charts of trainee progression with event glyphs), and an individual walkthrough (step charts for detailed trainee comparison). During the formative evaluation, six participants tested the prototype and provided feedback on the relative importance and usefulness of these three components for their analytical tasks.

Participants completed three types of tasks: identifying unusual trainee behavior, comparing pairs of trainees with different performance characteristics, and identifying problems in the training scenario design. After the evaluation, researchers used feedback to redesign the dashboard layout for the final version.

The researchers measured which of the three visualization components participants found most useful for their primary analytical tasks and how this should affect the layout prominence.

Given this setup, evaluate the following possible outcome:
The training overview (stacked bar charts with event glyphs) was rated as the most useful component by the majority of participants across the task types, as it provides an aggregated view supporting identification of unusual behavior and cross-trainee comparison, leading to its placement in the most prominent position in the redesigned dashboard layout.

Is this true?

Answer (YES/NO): NO